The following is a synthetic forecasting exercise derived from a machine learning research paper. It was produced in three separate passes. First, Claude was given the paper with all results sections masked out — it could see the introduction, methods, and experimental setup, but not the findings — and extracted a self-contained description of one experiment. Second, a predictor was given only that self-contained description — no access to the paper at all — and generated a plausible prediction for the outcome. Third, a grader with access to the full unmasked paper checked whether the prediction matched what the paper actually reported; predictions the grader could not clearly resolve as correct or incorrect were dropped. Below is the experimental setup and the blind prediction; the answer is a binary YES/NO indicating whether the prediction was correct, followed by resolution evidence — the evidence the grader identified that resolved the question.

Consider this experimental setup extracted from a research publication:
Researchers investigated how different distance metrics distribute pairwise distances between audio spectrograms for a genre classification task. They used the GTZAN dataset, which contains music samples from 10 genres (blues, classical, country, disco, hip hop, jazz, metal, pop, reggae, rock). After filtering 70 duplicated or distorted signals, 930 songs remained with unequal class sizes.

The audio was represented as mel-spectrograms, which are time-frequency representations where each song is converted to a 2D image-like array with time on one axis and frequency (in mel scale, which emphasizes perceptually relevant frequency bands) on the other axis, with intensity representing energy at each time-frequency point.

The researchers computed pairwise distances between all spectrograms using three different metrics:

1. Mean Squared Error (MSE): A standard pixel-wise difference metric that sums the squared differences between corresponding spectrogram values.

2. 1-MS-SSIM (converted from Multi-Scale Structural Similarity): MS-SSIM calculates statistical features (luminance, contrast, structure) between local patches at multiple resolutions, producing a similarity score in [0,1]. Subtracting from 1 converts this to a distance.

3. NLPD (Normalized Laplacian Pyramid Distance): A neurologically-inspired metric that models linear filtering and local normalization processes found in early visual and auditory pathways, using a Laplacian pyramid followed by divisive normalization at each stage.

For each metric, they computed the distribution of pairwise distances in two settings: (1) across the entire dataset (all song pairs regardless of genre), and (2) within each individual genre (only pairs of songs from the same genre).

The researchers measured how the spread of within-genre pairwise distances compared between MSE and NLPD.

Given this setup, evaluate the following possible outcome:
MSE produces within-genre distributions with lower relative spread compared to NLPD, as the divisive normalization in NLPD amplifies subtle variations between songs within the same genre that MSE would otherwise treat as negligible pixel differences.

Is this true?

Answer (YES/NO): YES